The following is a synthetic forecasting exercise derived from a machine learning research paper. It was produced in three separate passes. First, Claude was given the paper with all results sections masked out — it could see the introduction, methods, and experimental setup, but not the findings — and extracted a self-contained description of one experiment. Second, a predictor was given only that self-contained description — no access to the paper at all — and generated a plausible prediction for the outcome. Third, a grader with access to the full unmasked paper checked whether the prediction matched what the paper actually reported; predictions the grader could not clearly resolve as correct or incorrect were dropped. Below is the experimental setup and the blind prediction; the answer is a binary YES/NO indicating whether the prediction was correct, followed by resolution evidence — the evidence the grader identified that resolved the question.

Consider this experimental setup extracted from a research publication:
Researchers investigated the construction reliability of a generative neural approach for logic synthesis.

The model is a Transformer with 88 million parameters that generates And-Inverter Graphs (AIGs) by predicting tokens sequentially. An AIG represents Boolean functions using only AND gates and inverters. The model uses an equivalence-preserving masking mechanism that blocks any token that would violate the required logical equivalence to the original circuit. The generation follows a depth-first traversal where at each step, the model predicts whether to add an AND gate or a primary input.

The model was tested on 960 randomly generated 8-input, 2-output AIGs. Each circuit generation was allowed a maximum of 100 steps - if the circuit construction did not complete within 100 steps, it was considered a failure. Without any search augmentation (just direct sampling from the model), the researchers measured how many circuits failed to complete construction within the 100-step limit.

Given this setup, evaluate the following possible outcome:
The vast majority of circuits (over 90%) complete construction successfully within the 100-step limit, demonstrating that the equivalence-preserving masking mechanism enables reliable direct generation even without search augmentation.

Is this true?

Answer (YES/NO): YES